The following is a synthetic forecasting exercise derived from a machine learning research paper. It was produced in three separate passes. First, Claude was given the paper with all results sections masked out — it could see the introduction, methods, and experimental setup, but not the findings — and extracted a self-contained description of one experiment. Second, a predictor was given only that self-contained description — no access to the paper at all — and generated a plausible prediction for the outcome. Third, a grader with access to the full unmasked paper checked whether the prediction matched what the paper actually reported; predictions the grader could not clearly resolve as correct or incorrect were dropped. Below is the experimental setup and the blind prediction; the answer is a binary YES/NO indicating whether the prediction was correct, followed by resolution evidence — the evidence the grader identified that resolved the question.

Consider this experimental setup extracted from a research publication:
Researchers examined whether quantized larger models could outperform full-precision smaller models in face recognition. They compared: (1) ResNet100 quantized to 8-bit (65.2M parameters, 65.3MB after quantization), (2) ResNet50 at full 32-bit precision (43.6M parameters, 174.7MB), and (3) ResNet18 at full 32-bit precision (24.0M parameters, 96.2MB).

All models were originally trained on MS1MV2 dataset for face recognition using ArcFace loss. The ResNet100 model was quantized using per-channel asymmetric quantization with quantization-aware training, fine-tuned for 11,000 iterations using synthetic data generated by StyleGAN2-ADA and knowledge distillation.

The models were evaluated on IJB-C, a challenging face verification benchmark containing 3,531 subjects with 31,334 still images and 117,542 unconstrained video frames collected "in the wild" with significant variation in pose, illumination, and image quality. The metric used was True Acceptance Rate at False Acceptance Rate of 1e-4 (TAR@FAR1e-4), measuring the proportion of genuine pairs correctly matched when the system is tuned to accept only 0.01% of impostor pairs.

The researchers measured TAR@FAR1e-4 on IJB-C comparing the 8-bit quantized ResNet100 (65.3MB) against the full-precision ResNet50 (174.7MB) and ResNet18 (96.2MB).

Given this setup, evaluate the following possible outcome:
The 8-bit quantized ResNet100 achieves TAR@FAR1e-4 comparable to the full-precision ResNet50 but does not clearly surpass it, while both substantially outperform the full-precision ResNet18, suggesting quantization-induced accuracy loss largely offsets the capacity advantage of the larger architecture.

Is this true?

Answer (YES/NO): NO